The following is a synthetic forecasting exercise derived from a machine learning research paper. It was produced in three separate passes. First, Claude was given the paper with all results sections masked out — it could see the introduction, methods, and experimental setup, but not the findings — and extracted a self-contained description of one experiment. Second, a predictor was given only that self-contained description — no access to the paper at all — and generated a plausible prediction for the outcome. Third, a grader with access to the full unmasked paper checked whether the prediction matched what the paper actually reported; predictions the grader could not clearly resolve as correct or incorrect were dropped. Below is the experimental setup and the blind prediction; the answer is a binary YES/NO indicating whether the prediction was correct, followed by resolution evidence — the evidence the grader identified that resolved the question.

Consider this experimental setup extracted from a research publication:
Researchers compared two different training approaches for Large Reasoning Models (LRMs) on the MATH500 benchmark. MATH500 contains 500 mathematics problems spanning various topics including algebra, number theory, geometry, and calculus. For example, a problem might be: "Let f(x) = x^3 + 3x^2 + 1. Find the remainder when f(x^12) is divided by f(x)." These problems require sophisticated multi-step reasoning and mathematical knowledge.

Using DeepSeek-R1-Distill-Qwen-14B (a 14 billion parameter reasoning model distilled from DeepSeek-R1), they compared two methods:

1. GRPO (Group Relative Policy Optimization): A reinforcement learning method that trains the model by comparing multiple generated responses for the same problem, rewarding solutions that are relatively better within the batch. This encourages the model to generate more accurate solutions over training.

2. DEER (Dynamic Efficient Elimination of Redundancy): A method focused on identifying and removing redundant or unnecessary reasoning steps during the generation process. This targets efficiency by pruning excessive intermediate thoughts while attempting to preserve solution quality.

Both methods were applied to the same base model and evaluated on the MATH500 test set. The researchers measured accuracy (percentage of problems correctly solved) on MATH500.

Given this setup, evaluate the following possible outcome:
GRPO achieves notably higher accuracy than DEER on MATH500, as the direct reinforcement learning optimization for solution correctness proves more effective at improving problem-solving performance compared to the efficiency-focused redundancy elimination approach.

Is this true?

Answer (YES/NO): NO